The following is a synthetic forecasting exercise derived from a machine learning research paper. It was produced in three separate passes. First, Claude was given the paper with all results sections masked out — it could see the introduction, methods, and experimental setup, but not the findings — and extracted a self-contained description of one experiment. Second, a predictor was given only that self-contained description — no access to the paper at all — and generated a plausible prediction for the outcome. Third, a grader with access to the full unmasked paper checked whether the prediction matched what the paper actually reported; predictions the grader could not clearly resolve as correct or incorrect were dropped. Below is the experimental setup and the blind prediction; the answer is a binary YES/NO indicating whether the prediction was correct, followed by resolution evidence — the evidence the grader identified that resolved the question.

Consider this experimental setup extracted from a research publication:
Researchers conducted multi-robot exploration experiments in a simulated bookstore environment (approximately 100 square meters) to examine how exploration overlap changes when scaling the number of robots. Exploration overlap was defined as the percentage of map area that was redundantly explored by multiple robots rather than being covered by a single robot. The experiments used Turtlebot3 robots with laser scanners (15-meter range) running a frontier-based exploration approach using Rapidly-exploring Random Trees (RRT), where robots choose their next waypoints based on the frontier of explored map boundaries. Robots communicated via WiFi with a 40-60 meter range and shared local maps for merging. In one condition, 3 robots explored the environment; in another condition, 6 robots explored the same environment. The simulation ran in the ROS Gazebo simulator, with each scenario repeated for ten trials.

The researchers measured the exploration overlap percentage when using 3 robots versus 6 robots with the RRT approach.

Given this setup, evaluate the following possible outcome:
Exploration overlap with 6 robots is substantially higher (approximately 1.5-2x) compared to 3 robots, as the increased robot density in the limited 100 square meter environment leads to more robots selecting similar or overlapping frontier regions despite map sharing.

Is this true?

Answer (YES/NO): NO